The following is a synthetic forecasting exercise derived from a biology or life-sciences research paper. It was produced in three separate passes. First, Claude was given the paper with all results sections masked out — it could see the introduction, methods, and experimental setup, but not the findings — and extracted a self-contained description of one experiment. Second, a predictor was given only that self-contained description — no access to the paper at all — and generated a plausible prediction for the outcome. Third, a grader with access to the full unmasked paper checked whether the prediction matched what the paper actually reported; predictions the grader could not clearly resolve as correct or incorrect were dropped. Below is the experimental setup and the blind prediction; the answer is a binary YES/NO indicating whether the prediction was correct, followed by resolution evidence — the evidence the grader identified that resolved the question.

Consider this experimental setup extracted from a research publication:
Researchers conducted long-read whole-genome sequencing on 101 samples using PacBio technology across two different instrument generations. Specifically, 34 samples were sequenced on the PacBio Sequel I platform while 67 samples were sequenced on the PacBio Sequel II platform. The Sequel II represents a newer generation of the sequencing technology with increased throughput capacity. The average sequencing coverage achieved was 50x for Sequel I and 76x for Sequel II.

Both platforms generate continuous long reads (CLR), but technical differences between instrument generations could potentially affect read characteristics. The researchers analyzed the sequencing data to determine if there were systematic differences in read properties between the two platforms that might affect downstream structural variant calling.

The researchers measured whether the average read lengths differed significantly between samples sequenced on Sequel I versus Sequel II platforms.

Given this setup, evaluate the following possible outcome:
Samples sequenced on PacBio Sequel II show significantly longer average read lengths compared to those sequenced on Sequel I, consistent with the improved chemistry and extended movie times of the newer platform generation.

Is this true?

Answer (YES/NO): NO